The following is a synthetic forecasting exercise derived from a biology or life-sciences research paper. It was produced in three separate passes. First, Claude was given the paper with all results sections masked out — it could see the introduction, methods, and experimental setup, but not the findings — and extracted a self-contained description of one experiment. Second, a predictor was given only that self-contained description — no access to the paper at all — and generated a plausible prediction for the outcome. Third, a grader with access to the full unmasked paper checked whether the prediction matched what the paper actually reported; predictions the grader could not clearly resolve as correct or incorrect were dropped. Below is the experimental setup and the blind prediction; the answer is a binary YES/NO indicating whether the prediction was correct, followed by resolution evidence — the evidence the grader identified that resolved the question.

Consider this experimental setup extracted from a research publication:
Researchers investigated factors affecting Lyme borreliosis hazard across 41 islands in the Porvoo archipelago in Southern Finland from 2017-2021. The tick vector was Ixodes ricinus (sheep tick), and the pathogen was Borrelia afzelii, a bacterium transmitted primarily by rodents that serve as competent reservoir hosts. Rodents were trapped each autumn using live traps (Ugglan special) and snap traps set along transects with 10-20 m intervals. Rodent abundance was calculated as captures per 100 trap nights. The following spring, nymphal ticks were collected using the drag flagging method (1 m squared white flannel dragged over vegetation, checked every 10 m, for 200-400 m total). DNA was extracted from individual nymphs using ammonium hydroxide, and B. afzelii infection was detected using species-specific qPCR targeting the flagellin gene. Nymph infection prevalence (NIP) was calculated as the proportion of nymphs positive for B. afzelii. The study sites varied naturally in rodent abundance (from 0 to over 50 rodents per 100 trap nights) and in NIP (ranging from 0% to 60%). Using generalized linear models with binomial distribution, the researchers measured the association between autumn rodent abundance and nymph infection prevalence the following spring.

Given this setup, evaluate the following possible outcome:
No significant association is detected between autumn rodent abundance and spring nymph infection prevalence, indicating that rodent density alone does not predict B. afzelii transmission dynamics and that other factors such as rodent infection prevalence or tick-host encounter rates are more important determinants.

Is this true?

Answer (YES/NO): NO